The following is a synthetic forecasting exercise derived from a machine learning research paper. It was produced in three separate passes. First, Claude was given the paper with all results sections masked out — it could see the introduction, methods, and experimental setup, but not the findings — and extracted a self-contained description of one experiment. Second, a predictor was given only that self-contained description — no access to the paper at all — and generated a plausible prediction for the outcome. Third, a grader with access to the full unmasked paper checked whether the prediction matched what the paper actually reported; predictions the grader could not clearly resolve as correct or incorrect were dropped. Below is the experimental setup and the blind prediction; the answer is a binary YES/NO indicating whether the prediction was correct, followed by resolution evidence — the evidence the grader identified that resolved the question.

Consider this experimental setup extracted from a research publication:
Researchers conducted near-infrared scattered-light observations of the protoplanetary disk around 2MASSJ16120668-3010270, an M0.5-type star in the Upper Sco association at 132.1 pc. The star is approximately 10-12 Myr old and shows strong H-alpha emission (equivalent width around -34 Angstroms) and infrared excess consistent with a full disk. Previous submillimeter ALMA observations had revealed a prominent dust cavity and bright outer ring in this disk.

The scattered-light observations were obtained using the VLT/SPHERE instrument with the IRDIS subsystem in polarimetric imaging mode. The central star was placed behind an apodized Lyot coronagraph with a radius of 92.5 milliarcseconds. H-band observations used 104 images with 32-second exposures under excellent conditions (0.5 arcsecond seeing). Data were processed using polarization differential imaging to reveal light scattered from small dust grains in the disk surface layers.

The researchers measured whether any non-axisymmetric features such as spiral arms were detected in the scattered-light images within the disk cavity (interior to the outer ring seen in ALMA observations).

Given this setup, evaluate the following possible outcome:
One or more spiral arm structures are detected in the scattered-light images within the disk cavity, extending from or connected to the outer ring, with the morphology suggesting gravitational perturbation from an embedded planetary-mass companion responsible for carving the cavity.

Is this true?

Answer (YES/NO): NO